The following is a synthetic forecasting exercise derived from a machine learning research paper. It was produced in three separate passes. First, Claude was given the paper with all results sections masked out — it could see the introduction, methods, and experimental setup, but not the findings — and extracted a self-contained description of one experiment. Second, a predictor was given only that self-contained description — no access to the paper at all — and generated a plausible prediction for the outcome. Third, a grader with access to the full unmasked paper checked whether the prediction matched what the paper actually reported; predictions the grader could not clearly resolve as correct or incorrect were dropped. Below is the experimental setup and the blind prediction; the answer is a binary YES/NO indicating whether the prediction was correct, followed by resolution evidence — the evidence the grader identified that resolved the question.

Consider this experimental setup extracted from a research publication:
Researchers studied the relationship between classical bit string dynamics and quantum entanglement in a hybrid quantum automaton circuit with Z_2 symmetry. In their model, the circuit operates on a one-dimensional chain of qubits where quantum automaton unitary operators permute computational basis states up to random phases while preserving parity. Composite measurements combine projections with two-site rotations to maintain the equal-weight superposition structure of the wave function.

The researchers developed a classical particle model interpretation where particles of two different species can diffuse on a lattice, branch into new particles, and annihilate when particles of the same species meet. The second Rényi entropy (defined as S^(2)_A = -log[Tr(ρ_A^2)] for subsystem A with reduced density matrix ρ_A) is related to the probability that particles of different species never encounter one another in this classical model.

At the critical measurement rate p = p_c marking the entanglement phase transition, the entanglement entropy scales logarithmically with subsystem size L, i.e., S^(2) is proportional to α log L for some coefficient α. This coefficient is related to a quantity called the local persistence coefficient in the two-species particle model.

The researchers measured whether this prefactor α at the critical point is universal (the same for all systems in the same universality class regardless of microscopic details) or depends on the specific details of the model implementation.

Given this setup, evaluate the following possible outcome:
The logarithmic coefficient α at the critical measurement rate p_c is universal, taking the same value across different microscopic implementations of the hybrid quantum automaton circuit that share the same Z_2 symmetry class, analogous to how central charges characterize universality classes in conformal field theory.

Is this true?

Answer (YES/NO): YES